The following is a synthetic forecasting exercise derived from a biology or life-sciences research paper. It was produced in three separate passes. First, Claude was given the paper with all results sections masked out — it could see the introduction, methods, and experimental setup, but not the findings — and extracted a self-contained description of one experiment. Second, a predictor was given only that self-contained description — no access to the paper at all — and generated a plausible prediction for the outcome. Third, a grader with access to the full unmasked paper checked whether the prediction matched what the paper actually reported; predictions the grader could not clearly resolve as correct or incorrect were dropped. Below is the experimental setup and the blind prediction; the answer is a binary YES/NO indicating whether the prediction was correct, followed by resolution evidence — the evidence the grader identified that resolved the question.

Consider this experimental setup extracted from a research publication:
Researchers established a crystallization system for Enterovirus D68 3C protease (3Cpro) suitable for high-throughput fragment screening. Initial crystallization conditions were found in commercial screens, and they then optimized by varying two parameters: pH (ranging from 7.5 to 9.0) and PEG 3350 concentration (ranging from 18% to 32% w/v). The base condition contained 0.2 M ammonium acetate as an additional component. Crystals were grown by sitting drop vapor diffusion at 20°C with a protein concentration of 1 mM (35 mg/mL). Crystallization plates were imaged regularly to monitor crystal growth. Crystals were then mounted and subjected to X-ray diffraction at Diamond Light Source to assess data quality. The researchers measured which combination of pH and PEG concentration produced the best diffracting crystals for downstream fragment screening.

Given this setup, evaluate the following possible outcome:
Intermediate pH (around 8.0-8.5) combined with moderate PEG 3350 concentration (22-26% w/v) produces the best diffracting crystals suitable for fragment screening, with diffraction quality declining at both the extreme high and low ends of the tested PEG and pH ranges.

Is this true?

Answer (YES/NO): YES